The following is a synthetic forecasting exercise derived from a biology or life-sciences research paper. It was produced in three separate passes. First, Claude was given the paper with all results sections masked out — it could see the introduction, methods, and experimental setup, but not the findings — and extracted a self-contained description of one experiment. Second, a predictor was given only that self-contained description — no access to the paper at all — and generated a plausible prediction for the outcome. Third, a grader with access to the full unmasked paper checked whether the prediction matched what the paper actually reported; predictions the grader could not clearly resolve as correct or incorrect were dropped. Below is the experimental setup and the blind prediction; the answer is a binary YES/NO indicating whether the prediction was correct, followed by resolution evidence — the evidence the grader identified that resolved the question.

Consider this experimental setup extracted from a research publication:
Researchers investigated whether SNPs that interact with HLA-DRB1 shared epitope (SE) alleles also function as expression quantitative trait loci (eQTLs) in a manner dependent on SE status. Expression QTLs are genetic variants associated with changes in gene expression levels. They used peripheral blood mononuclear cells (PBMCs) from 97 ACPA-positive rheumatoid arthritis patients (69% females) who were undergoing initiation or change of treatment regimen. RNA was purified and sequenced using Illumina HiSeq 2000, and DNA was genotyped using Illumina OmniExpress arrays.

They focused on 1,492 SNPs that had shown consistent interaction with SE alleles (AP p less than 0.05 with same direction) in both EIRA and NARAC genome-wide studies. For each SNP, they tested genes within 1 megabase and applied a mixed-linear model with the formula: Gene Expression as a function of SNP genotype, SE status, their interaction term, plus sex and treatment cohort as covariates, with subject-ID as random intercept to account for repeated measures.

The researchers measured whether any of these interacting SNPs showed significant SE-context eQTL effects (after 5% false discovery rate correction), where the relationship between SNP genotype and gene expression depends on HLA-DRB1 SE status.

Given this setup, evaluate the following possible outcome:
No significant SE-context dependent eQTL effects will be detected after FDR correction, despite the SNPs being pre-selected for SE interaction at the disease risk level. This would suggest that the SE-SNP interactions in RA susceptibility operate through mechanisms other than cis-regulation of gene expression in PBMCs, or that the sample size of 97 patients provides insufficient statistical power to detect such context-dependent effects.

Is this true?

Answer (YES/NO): NO